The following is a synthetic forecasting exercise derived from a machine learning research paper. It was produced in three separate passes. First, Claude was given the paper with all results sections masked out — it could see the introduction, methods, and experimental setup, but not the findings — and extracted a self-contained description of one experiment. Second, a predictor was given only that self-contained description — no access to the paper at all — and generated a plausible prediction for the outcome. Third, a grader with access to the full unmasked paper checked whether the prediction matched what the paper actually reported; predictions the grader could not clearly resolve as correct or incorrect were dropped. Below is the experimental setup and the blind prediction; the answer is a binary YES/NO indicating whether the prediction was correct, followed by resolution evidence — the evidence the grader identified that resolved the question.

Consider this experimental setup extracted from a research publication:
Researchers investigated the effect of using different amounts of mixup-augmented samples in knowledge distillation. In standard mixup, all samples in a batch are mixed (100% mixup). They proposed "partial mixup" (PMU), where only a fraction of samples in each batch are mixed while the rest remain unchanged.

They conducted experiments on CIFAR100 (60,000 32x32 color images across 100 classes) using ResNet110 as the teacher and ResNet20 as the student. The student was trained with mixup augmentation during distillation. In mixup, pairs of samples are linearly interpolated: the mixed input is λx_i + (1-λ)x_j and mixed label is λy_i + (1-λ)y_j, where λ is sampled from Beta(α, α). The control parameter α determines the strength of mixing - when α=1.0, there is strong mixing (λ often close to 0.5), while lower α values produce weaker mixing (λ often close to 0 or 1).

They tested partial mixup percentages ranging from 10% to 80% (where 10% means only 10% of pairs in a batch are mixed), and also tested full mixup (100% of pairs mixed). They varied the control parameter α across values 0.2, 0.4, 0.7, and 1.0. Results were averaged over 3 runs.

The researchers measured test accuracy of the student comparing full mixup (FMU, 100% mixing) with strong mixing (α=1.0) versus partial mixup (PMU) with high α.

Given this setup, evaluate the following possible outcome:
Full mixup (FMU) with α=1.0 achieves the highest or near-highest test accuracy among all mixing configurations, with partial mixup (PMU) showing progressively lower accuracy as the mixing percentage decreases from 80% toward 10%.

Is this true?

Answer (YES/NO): NO